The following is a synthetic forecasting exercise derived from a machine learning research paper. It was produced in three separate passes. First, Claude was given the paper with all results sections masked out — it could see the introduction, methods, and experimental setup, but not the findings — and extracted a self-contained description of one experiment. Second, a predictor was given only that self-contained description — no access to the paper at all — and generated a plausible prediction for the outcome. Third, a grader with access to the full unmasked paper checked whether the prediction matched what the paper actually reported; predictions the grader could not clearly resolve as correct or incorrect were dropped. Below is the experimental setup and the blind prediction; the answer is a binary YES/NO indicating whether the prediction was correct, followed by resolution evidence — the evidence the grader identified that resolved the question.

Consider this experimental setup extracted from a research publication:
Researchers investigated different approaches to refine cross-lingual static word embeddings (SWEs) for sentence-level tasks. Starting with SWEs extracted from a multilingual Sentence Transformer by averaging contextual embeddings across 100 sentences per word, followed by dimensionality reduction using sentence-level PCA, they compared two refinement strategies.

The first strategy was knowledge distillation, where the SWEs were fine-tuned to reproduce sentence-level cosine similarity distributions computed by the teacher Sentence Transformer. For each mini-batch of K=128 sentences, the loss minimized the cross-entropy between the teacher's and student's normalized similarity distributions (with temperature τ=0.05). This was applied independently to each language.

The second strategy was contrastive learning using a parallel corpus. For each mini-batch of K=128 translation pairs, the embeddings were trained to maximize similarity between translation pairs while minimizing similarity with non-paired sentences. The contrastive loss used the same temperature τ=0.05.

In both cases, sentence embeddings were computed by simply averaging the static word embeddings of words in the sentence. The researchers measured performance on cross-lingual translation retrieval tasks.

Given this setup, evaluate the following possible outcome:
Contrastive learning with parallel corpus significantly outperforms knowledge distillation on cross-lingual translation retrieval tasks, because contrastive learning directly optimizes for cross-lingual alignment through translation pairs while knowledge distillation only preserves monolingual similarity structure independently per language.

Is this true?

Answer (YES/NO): YES